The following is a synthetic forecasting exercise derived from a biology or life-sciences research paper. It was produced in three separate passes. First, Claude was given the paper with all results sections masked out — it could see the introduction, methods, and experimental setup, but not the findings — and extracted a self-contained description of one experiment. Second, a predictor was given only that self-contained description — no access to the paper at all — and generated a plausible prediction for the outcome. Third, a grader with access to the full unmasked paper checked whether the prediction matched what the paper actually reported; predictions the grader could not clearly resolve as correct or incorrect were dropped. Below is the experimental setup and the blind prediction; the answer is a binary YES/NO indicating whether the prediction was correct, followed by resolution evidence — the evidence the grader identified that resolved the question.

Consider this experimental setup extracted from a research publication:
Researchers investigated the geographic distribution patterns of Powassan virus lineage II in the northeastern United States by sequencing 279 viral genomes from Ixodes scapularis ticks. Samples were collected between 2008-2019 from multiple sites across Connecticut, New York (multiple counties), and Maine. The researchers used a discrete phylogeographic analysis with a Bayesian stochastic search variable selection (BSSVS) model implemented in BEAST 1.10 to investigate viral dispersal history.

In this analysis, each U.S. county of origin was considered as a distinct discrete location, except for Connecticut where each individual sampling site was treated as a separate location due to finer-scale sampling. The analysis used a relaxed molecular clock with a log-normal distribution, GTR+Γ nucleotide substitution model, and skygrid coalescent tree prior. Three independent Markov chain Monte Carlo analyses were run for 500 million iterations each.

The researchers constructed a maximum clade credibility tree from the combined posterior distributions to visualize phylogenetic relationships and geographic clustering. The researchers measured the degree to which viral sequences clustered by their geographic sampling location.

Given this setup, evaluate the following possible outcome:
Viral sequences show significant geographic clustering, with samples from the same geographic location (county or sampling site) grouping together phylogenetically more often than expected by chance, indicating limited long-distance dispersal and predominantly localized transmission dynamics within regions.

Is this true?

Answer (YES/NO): YES